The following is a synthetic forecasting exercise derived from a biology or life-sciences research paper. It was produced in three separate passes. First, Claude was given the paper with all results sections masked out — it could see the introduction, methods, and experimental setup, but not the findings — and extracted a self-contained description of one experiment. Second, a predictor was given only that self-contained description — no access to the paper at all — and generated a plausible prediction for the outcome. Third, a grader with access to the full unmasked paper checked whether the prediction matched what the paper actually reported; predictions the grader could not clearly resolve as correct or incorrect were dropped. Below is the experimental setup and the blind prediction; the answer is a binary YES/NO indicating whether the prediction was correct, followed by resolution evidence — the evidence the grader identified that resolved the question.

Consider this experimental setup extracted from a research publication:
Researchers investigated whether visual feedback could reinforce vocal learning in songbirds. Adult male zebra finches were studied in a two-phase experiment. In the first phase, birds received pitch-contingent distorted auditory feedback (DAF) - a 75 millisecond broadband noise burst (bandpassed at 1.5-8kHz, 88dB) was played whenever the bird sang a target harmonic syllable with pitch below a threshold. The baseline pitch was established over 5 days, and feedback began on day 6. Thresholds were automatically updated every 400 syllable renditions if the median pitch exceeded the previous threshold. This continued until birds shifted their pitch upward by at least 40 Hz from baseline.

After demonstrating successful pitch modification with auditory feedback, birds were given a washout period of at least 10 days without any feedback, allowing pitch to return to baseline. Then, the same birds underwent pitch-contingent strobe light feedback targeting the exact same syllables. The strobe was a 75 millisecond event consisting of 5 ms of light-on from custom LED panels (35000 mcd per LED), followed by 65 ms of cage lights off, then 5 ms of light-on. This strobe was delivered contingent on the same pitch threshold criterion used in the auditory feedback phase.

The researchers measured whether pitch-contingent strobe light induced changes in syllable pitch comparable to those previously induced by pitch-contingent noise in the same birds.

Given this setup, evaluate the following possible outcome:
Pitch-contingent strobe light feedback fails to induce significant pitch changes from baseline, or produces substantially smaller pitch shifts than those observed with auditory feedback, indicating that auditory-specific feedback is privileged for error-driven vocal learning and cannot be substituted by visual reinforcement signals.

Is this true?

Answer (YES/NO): YES